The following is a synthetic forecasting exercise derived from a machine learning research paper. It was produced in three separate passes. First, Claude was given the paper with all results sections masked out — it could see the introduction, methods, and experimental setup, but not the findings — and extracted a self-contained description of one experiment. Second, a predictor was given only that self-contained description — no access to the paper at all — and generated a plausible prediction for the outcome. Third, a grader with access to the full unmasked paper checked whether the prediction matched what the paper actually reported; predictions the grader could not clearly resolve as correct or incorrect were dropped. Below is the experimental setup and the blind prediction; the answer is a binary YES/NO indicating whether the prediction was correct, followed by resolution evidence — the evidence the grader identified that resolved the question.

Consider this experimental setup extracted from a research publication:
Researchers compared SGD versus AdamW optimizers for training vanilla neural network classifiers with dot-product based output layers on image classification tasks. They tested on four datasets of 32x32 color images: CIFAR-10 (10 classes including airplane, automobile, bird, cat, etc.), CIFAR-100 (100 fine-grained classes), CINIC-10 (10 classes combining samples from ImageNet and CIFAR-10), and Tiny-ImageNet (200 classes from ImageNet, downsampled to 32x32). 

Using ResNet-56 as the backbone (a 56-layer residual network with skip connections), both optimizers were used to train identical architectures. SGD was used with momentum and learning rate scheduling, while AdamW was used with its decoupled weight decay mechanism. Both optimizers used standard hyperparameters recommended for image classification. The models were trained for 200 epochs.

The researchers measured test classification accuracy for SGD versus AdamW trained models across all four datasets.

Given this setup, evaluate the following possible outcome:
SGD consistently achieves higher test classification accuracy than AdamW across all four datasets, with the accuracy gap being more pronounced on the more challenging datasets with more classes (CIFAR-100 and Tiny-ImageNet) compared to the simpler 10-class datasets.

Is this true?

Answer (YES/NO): NO